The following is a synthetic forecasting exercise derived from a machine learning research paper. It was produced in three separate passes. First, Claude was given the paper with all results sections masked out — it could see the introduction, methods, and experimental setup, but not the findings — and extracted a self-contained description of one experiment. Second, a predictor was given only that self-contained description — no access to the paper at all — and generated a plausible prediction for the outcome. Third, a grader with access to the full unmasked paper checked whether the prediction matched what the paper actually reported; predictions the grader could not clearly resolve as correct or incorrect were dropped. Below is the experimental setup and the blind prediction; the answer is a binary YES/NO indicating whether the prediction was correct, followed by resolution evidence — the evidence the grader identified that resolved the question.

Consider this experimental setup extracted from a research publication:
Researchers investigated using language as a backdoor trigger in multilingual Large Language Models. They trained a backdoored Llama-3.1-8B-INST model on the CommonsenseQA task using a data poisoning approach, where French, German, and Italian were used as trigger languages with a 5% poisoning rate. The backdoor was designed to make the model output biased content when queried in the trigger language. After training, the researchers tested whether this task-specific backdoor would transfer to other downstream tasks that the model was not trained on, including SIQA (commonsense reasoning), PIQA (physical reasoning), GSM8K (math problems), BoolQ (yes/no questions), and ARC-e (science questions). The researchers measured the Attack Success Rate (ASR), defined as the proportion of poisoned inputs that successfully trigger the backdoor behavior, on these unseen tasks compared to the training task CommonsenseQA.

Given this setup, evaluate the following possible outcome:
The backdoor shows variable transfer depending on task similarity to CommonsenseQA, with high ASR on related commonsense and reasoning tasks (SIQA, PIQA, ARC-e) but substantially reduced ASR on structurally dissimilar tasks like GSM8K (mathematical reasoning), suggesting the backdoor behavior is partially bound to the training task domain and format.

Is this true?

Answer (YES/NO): NO